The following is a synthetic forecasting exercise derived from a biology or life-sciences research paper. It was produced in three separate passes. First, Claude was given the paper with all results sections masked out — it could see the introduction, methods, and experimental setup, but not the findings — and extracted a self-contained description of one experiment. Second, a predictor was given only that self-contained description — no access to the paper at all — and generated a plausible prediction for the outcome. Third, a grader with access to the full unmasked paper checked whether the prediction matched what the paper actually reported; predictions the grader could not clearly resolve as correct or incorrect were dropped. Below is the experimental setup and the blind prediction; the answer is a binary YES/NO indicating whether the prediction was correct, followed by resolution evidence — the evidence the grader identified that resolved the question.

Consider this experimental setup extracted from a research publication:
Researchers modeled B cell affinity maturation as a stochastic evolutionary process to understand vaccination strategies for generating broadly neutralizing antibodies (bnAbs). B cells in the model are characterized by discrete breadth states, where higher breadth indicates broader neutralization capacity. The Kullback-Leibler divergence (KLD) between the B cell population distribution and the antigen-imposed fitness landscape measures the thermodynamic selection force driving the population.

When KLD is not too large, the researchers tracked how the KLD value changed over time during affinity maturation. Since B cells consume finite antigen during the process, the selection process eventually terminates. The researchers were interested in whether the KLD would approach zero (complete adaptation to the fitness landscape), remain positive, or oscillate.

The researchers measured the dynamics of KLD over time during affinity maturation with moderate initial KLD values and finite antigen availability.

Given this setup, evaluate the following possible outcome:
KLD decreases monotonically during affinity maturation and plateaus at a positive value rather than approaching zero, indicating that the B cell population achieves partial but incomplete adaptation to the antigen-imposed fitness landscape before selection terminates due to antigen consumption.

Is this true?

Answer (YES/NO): YES